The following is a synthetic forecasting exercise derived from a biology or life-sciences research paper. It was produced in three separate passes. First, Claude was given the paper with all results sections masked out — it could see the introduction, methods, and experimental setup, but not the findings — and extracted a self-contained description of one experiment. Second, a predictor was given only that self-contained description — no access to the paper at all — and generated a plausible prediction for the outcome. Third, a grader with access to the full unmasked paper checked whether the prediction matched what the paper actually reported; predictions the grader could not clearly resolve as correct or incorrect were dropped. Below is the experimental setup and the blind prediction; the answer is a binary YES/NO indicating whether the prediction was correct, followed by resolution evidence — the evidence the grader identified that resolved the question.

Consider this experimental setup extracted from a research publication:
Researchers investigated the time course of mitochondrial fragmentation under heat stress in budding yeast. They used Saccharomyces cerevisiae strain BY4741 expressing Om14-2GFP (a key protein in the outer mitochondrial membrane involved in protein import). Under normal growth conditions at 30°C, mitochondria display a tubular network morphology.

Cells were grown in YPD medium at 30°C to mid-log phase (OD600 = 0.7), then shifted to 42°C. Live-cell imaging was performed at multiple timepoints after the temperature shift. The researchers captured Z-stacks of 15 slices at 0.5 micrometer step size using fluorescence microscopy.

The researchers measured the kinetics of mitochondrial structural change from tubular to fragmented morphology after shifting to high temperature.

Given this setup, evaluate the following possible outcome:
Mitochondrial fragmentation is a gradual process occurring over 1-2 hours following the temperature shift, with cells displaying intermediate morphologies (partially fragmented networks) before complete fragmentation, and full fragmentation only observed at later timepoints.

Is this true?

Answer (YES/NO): NO